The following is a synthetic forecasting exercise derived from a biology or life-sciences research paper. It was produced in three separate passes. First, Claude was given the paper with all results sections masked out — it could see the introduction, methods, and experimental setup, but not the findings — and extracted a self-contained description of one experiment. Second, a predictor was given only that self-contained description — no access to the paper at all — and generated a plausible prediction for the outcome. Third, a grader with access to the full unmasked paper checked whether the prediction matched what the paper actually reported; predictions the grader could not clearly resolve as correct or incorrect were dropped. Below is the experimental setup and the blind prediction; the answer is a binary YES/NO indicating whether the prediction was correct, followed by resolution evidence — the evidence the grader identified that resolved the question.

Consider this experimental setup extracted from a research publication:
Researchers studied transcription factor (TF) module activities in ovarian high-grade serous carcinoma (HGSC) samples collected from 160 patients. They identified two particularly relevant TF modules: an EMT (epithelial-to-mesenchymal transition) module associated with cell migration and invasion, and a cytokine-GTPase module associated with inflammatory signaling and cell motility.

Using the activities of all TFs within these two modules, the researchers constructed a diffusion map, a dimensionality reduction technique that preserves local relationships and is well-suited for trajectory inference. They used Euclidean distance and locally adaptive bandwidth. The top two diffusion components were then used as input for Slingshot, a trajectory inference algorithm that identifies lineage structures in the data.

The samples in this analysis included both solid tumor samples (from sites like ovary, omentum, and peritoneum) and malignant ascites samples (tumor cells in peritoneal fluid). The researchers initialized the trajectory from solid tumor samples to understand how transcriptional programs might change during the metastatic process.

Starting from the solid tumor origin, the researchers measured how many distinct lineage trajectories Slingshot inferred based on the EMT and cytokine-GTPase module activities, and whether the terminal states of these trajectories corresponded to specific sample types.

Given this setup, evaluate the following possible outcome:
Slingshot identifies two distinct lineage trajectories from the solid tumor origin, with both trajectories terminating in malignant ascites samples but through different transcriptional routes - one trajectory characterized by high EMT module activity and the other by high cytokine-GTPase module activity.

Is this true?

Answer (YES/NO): NO